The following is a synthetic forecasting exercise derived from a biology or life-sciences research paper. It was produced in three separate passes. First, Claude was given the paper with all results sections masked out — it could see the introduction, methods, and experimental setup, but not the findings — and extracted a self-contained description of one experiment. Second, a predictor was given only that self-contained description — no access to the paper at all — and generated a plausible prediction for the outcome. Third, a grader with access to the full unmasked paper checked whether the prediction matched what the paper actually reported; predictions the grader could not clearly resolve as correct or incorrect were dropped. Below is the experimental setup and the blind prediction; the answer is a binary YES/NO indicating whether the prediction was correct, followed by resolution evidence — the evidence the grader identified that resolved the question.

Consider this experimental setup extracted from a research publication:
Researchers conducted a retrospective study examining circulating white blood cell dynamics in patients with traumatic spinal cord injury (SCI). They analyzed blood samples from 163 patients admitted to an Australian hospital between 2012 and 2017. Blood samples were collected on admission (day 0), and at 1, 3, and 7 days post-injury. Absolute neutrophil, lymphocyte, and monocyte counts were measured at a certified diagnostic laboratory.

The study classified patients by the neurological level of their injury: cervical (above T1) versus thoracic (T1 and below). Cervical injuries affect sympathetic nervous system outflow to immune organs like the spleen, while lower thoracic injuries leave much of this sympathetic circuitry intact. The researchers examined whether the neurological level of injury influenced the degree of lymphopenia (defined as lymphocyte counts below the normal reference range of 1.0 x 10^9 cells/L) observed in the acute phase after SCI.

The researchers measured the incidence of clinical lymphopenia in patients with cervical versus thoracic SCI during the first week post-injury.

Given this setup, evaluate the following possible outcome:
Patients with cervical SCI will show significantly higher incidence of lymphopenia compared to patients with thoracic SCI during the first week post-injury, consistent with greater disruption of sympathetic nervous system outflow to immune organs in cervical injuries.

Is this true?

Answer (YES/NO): NO